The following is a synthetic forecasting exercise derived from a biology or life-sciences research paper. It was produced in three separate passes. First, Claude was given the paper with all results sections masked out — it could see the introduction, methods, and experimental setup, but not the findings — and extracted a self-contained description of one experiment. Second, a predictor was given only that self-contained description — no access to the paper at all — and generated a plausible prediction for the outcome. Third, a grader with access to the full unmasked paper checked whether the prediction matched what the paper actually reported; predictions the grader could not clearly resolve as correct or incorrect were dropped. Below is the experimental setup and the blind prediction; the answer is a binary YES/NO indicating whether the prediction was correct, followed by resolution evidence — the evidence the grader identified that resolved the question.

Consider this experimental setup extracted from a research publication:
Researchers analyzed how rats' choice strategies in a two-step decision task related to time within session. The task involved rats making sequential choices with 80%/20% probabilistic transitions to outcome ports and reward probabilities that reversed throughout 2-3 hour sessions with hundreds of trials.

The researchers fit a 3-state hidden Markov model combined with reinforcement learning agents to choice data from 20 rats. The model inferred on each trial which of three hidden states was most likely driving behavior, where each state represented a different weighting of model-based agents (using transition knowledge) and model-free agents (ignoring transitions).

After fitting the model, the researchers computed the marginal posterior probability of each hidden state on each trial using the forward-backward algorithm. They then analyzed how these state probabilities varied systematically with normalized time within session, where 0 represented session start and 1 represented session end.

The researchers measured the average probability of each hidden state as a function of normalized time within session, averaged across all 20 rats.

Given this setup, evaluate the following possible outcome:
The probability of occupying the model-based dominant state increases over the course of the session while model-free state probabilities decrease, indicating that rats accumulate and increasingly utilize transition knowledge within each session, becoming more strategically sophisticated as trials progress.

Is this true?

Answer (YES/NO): NO